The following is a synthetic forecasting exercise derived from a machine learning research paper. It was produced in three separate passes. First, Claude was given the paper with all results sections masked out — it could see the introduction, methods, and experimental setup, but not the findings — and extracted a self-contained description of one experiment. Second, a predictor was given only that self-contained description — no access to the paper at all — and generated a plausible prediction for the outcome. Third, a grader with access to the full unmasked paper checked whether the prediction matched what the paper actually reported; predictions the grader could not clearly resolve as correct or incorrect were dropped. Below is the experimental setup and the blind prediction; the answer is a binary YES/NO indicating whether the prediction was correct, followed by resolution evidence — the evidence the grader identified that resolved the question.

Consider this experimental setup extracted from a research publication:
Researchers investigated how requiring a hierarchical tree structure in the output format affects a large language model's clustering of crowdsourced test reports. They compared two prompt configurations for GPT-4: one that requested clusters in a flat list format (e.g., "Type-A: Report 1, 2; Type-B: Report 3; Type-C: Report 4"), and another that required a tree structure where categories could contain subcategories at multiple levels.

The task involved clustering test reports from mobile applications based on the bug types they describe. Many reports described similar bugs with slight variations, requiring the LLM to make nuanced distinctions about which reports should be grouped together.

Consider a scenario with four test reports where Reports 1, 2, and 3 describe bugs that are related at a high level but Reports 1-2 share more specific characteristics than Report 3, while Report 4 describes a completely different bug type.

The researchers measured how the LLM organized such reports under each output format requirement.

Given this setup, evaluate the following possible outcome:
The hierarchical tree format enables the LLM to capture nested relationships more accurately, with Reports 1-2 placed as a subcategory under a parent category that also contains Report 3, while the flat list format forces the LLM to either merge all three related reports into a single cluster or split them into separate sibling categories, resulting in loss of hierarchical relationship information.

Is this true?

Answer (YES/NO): YES